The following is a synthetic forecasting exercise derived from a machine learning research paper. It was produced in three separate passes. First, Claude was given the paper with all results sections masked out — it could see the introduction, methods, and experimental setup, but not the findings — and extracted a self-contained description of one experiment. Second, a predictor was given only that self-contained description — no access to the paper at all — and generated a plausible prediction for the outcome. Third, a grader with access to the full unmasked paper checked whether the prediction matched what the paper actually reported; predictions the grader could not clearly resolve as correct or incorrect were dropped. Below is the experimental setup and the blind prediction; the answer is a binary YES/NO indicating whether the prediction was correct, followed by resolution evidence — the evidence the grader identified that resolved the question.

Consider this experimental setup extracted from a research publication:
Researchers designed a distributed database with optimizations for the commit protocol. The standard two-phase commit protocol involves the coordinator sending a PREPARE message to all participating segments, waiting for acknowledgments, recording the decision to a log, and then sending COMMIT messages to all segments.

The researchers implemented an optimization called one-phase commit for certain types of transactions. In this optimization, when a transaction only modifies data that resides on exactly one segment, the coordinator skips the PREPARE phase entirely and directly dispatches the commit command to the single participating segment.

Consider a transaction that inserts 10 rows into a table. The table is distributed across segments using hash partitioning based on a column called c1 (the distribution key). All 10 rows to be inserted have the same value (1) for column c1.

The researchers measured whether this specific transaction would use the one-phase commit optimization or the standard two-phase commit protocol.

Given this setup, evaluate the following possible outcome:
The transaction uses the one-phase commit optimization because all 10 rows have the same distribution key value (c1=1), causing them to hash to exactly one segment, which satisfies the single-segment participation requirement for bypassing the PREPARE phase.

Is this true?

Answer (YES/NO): YES